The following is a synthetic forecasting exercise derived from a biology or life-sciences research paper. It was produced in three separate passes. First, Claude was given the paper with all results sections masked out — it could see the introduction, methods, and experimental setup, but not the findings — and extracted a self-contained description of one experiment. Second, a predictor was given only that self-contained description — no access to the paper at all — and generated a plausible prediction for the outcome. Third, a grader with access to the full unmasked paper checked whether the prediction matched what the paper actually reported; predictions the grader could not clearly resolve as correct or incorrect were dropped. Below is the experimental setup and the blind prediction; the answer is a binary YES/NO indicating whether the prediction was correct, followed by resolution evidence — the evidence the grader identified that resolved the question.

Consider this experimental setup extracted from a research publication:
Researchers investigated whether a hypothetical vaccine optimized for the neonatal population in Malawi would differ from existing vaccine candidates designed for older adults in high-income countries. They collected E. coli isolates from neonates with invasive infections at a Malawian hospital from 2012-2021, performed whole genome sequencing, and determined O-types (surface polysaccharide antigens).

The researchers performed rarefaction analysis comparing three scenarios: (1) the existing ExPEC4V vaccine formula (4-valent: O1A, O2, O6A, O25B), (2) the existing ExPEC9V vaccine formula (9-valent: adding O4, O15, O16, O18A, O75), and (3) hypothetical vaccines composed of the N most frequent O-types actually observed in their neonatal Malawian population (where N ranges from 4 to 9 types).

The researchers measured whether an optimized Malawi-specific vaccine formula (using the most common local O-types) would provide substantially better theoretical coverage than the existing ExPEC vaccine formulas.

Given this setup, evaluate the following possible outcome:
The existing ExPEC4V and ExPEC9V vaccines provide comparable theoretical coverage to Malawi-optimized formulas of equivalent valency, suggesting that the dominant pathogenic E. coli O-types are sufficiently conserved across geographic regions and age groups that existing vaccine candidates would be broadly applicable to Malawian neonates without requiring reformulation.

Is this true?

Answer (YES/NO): NO